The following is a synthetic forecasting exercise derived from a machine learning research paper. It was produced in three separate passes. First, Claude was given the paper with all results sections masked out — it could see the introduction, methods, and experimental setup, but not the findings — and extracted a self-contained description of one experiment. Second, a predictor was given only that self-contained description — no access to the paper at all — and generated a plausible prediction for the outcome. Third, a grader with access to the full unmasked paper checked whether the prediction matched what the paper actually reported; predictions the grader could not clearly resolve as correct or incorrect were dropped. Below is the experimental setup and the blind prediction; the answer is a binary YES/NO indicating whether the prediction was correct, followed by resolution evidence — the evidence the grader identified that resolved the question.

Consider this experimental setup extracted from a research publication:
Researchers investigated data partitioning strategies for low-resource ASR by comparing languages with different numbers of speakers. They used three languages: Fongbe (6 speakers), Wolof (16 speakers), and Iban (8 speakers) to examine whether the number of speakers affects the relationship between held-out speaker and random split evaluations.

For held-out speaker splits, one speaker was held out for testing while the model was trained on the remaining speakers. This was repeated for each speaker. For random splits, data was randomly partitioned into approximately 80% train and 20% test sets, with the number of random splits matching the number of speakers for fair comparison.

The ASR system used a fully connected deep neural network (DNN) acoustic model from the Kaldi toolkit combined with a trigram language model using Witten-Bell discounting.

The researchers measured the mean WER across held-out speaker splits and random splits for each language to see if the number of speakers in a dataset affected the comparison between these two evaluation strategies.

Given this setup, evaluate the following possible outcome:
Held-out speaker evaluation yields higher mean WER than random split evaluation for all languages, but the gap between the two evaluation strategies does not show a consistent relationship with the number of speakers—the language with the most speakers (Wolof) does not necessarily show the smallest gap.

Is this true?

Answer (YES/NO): NO